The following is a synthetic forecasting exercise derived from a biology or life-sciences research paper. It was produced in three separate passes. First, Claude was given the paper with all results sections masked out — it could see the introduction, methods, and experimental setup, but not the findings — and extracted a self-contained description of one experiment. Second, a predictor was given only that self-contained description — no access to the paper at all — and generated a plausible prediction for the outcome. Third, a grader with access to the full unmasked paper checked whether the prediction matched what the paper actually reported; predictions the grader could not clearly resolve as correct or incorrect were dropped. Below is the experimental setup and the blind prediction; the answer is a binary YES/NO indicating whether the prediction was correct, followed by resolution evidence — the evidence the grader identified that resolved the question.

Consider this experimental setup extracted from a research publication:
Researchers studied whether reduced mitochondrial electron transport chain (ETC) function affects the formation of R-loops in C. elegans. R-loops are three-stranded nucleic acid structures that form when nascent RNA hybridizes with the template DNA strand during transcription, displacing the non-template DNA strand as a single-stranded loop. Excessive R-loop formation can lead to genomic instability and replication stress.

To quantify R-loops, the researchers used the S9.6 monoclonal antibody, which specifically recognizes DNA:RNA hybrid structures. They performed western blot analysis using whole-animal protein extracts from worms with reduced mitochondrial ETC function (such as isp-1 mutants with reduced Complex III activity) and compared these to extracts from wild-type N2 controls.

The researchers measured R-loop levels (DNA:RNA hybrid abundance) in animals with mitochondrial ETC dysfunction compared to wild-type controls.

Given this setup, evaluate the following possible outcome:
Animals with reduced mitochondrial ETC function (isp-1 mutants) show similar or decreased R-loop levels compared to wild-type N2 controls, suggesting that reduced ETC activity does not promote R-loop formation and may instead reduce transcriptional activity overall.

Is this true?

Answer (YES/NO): NO